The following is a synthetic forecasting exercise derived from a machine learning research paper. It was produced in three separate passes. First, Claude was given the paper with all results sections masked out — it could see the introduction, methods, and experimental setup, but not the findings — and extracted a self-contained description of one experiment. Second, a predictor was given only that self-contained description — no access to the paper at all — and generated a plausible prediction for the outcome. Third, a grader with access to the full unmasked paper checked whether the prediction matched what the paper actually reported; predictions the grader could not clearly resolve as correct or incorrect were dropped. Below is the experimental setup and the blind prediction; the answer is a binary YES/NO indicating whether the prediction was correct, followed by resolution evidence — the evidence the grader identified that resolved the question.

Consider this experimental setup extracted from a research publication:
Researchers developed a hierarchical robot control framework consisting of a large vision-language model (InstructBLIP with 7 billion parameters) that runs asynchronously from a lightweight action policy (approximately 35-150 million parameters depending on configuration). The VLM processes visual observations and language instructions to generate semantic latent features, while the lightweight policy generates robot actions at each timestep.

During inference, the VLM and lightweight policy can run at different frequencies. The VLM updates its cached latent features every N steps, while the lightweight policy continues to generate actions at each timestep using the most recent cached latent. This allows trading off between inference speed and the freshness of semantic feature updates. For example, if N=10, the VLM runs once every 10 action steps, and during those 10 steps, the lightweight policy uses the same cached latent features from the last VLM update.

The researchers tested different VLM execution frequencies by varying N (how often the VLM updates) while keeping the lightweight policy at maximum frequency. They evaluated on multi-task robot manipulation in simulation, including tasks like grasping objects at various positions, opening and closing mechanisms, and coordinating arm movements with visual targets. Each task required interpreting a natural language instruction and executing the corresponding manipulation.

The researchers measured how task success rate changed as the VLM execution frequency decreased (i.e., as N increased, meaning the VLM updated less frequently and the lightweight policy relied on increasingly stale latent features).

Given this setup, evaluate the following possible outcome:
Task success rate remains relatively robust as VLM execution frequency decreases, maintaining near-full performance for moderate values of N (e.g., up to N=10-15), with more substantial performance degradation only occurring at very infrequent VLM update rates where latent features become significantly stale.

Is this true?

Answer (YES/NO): NO